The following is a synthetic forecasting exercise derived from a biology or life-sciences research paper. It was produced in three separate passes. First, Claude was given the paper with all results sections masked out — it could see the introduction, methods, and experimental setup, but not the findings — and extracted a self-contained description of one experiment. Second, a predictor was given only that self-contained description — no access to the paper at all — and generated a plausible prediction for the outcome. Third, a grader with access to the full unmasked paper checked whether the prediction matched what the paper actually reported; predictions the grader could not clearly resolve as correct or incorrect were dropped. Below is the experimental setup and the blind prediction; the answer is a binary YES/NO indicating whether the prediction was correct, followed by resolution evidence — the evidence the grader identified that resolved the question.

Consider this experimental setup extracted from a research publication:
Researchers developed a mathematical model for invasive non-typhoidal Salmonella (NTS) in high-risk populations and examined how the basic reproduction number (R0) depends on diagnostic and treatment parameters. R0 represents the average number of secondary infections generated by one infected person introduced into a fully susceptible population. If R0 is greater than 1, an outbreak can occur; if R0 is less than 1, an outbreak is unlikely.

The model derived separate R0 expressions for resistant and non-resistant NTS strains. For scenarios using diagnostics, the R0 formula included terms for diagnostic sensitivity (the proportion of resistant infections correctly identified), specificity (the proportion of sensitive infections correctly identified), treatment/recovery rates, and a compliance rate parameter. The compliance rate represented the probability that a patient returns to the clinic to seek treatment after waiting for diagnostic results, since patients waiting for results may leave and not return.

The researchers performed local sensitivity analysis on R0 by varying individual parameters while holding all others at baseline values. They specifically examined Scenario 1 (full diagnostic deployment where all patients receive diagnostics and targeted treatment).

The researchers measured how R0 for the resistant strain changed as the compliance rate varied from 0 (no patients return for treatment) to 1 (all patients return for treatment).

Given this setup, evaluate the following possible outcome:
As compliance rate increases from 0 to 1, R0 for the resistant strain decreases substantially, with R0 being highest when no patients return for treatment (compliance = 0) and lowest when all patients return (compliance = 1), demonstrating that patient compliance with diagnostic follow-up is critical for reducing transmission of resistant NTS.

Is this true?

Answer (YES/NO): YES